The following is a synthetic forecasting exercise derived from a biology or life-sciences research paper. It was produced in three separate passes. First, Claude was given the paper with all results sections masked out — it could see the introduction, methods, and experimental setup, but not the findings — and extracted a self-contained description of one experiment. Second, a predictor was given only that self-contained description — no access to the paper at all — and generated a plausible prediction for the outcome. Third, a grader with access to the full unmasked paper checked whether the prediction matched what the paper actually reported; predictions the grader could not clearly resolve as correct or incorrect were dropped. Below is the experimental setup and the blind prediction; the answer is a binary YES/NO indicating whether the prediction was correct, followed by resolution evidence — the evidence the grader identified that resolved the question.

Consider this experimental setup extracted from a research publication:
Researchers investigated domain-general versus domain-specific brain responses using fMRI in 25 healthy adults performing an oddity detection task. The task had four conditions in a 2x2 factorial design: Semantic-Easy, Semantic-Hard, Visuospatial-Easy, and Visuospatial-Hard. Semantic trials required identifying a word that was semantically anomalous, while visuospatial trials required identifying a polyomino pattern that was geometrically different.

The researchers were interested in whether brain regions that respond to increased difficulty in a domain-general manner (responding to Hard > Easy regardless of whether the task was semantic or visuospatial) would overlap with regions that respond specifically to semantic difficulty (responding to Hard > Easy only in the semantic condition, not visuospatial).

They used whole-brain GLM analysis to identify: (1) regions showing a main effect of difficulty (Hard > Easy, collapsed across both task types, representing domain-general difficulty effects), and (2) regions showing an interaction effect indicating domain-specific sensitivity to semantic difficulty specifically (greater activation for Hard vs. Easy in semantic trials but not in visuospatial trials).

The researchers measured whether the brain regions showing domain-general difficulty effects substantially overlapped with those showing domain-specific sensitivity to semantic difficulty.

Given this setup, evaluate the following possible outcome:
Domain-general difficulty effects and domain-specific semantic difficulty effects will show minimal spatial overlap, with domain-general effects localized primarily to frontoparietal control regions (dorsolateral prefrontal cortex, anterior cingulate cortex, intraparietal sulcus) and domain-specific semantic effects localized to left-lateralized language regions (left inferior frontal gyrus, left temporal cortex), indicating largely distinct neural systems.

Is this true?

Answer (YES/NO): YES